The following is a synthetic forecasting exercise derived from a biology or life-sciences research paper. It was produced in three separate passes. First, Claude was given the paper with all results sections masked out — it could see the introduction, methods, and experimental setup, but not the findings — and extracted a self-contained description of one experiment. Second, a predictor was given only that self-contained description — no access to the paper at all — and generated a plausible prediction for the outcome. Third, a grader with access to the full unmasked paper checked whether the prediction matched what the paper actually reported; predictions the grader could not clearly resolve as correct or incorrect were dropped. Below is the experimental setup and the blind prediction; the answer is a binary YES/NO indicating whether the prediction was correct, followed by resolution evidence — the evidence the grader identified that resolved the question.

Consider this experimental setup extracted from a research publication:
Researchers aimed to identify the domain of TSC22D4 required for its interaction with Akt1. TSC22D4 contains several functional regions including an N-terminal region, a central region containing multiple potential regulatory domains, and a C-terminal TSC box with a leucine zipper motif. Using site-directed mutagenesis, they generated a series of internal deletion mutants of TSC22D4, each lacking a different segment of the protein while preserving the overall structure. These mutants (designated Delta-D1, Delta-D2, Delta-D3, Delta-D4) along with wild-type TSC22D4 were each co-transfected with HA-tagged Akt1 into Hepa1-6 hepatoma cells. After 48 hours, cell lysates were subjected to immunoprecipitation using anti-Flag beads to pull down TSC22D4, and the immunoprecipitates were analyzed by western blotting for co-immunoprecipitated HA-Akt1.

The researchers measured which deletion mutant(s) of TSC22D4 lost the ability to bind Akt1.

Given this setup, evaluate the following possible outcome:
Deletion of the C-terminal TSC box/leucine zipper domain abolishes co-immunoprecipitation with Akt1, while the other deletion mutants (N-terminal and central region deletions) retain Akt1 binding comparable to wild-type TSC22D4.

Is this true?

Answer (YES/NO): NO